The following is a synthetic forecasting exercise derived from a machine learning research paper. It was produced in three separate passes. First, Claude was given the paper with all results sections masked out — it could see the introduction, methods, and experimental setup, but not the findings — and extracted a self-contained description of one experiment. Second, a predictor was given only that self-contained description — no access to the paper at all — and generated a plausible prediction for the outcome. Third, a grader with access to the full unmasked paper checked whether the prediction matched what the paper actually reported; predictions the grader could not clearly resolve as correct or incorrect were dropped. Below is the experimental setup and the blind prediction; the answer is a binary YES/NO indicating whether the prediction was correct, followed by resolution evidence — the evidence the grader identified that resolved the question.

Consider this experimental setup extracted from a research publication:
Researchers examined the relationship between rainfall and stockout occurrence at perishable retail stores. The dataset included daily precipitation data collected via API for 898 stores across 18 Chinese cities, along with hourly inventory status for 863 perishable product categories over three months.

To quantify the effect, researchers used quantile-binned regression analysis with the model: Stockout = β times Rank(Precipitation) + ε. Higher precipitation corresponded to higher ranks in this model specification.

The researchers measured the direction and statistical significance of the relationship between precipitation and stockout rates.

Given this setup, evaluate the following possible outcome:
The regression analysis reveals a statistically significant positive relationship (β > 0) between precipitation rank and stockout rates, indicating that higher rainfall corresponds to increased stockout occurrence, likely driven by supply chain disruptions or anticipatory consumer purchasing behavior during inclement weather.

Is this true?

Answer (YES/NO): YES